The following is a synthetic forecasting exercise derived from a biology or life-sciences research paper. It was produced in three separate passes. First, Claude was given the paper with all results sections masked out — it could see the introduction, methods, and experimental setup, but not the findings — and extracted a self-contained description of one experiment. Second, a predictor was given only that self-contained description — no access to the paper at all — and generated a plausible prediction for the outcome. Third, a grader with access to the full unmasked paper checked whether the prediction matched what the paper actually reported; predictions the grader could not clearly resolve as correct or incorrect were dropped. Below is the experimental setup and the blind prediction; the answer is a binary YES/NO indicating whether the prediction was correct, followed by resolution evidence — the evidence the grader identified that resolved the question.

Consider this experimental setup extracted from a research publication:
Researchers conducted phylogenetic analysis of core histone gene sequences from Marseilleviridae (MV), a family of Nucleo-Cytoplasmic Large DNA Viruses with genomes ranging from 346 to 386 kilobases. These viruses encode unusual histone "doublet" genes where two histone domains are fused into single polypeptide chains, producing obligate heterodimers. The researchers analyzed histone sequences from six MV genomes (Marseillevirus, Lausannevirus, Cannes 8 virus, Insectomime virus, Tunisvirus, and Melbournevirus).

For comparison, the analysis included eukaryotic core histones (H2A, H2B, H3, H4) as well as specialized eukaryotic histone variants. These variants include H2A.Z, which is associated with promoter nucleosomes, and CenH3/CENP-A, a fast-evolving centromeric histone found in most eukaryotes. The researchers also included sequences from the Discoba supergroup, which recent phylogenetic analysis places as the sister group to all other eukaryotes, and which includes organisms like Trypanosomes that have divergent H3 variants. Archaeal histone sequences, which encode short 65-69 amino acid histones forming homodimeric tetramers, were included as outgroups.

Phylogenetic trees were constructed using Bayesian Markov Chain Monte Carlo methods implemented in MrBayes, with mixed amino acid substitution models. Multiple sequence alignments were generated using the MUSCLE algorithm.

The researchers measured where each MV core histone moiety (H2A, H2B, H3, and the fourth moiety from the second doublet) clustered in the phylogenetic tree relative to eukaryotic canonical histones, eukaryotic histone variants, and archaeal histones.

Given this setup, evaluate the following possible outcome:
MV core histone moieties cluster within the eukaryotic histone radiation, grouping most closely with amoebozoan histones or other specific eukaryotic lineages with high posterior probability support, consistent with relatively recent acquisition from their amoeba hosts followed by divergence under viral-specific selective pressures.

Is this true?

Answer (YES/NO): NO